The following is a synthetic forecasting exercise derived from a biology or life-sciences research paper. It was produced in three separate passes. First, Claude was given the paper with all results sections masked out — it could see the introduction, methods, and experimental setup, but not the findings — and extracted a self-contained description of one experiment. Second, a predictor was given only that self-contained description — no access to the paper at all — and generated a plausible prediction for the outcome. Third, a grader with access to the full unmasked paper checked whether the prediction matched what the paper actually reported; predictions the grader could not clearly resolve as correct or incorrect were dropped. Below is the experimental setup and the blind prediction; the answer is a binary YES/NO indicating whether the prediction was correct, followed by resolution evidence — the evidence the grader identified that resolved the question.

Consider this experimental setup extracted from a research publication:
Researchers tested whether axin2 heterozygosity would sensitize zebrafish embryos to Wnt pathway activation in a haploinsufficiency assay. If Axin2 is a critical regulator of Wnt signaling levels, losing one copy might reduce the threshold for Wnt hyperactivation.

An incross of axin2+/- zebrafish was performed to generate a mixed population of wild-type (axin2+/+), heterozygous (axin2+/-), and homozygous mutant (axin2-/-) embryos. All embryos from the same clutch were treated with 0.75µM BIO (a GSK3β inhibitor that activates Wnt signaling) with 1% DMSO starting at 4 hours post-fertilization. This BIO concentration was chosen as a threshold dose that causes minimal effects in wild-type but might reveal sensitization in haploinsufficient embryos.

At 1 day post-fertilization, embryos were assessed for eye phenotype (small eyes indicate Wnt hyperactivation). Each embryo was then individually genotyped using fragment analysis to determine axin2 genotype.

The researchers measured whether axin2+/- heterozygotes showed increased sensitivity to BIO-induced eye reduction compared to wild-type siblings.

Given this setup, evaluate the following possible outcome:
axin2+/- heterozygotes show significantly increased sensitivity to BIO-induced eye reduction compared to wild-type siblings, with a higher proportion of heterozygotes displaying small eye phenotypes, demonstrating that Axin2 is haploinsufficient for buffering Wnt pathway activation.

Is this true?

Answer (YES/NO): NO